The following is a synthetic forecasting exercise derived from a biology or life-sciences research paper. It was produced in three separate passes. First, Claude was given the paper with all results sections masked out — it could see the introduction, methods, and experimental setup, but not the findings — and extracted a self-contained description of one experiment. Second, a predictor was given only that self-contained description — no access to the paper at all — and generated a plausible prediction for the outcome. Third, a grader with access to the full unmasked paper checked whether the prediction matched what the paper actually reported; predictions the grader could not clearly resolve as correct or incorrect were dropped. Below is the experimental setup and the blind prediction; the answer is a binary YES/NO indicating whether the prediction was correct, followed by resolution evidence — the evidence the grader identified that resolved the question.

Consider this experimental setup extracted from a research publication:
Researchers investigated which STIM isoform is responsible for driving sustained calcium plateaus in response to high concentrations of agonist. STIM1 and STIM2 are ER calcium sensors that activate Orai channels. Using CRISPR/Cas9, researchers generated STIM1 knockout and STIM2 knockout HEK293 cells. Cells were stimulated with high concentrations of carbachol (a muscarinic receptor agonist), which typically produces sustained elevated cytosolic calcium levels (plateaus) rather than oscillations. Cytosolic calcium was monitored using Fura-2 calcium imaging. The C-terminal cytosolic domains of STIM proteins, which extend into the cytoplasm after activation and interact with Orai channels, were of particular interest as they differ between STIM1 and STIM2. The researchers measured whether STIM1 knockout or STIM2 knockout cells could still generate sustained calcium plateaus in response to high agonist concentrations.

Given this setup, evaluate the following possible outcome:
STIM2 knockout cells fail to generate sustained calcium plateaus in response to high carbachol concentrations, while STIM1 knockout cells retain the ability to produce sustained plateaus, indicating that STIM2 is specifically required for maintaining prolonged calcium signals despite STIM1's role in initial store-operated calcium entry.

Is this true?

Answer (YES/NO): NO